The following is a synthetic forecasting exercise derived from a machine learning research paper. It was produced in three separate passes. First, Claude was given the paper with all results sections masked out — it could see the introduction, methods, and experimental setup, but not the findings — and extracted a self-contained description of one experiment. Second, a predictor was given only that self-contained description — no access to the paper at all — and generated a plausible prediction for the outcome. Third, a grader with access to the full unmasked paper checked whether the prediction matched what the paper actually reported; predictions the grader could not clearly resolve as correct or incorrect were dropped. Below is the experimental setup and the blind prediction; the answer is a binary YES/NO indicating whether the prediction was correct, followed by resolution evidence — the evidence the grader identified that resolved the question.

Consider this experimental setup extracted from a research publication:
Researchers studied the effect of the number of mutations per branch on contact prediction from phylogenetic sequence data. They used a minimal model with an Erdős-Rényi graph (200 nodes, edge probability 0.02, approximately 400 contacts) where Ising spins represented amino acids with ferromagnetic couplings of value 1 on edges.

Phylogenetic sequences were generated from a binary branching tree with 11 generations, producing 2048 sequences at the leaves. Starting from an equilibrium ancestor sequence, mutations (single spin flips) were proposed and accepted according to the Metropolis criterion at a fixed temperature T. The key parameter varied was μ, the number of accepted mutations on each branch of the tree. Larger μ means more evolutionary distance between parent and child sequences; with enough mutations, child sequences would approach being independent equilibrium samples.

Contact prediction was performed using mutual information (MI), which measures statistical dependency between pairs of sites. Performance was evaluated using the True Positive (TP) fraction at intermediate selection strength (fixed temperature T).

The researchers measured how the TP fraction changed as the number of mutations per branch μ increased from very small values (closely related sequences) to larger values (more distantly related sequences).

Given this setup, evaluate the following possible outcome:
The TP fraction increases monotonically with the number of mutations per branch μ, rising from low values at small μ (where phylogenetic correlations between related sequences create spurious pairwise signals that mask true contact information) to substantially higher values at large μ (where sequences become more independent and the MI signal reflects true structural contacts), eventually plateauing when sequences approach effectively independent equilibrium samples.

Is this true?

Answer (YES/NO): YES